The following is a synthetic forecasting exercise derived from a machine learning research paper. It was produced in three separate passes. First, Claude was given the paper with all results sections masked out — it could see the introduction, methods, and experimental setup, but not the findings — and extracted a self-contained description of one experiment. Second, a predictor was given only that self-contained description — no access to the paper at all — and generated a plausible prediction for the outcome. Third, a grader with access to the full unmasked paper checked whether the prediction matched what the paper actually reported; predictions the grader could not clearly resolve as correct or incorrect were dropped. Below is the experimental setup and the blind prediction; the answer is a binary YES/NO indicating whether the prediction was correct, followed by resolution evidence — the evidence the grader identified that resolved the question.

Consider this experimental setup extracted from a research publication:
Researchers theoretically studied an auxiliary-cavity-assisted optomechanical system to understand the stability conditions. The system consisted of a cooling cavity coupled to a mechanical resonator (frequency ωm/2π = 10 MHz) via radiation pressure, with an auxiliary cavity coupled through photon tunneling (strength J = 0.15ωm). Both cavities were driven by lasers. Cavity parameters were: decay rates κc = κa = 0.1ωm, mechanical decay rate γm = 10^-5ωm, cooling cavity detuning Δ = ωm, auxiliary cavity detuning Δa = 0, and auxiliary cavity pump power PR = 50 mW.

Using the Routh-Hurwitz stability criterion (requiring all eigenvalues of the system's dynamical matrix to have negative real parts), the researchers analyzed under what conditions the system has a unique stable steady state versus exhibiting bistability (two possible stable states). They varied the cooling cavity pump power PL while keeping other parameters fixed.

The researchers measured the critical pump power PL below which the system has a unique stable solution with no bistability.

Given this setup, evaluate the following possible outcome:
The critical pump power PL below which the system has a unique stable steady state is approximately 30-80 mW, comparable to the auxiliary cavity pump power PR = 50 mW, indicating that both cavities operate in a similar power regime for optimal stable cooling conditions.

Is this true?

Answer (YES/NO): YES